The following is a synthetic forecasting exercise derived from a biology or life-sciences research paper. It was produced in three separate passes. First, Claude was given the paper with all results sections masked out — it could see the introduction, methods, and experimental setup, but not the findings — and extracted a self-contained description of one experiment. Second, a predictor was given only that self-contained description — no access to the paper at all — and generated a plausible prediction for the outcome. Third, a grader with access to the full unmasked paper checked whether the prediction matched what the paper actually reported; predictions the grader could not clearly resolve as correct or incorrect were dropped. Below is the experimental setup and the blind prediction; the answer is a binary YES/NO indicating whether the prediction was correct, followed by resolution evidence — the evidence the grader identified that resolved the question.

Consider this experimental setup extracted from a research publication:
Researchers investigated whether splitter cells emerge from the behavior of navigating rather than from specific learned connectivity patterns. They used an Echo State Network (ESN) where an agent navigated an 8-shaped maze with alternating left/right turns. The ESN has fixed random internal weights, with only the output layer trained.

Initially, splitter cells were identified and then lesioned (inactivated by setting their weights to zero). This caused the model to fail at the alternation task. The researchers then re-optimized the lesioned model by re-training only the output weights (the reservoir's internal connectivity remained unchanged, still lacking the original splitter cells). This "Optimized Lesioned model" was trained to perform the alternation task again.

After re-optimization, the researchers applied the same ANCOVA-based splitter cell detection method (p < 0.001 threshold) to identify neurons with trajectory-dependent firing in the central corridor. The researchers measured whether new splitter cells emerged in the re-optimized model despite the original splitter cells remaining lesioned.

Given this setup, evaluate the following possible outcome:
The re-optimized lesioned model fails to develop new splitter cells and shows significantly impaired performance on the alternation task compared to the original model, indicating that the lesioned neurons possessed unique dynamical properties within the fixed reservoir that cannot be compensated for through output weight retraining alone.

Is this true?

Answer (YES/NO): NO